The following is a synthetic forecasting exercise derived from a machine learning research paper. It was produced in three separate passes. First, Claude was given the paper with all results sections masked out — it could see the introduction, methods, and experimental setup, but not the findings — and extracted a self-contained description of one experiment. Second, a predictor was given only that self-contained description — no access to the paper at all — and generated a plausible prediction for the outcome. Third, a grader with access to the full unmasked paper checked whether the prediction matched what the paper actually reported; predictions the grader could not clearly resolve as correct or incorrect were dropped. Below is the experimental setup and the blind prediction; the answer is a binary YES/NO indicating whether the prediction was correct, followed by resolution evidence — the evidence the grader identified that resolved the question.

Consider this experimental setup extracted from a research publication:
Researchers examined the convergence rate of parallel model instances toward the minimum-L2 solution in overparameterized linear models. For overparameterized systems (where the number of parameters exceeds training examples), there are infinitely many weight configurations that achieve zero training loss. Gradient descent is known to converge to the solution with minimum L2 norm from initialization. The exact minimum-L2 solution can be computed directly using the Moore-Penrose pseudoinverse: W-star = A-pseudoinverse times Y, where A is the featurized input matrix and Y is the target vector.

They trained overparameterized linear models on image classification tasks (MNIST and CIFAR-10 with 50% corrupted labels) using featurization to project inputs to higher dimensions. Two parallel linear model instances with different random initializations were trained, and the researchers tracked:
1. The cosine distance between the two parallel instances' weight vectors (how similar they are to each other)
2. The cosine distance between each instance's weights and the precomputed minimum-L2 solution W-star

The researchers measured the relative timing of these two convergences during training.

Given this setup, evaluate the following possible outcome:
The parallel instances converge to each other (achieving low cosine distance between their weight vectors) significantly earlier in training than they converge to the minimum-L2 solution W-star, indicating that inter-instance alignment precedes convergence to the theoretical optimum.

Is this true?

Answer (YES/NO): YES